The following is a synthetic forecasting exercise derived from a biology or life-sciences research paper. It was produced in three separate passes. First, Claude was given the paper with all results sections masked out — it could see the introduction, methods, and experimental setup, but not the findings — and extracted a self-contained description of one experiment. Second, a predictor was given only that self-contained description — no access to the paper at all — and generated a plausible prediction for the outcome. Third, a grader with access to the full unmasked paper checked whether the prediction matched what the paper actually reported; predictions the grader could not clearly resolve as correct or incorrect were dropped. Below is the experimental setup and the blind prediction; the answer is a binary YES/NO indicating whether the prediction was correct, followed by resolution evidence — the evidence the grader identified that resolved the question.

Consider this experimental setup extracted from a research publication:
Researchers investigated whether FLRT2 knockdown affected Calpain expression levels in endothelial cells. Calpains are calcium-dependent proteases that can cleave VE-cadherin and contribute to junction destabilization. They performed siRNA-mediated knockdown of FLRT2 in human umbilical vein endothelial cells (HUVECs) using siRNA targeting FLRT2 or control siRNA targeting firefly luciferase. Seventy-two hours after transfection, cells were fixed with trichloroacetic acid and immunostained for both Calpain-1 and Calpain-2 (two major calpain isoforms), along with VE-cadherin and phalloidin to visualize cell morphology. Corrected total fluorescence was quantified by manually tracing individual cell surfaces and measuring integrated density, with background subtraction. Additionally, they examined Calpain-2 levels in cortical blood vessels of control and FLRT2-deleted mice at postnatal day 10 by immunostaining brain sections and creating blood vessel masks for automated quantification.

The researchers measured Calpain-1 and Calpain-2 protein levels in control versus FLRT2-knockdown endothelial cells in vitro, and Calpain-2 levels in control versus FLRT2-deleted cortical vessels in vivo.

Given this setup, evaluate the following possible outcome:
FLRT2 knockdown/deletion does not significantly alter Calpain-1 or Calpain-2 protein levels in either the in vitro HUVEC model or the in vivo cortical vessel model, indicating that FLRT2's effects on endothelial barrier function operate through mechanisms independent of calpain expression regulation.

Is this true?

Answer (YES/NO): NO